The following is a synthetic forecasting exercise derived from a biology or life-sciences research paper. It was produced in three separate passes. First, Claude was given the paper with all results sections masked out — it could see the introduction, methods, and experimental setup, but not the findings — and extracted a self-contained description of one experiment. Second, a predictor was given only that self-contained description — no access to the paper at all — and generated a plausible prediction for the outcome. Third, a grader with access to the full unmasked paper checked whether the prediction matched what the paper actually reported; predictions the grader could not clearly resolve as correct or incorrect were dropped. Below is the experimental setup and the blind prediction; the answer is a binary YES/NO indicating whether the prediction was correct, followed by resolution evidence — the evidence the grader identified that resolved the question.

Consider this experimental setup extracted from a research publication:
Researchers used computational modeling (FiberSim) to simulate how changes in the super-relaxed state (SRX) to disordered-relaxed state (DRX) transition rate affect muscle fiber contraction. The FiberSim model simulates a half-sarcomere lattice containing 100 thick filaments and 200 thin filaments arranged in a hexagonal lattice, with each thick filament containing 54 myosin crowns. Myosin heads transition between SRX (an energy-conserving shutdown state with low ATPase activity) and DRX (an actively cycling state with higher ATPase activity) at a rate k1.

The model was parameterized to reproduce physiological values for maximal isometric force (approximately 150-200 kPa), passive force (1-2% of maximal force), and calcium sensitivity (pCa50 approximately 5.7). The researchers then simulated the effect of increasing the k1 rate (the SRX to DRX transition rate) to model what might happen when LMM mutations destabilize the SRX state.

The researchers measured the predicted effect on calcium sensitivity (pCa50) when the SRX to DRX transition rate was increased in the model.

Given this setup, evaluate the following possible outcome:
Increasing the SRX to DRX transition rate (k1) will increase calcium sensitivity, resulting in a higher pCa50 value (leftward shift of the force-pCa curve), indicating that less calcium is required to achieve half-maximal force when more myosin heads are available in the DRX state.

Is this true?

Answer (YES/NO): YES